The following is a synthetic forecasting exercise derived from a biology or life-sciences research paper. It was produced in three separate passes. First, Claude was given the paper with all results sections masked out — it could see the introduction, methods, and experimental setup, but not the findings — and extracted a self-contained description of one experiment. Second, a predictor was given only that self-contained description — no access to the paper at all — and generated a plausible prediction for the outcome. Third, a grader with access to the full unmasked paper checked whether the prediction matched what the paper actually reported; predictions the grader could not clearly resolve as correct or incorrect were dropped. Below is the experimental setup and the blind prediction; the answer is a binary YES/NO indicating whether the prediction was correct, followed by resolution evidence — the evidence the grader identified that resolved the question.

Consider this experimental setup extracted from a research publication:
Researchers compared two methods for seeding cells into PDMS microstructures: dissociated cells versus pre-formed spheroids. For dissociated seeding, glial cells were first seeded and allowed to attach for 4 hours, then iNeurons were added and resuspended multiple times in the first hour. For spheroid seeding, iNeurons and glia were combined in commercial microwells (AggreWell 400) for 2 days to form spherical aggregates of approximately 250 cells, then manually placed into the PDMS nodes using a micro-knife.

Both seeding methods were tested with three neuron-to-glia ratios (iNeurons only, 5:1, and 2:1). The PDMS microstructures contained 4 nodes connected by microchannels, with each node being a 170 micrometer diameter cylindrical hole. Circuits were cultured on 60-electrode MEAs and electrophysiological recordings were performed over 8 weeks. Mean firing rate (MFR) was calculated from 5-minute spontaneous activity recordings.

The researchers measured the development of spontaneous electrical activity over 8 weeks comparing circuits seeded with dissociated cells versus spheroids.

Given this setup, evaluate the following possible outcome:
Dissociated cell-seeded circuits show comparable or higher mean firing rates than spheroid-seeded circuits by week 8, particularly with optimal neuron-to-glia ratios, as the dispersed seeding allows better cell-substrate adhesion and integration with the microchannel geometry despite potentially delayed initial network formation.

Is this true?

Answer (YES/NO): NO